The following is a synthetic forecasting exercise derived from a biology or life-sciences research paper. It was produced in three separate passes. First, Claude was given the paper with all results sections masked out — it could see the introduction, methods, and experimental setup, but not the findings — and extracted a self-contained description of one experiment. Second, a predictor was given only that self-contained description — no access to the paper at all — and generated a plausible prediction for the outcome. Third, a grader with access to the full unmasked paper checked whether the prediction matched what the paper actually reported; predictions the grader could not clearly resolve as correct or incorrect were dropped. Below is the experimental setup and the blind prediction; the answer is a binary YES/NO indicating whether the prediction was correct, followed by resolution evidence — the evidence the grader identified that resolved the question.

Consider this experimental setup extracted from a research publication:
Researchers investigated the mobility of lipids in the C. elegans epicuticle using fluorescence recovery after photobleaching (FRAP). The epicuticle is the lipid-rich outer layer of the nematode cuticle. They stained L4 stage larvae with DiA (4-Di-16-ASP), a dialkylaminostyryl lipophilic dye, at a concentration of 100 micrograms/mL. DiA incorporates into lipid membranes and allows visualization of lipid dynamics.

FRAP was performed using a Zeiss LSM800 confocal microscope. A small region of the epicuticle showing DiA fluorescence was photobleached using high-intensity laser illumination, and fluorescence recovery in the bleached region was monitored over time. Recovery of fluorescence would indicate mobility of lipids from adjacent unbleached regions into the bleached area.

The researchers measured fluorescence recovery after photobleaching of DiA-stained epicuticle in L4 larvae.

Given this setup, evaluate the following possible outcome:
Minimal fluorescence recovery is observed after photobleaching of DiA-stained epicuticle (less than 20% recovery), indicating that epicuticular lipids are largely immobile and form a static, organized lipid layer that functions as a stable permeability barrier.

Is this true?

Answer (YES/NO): YES